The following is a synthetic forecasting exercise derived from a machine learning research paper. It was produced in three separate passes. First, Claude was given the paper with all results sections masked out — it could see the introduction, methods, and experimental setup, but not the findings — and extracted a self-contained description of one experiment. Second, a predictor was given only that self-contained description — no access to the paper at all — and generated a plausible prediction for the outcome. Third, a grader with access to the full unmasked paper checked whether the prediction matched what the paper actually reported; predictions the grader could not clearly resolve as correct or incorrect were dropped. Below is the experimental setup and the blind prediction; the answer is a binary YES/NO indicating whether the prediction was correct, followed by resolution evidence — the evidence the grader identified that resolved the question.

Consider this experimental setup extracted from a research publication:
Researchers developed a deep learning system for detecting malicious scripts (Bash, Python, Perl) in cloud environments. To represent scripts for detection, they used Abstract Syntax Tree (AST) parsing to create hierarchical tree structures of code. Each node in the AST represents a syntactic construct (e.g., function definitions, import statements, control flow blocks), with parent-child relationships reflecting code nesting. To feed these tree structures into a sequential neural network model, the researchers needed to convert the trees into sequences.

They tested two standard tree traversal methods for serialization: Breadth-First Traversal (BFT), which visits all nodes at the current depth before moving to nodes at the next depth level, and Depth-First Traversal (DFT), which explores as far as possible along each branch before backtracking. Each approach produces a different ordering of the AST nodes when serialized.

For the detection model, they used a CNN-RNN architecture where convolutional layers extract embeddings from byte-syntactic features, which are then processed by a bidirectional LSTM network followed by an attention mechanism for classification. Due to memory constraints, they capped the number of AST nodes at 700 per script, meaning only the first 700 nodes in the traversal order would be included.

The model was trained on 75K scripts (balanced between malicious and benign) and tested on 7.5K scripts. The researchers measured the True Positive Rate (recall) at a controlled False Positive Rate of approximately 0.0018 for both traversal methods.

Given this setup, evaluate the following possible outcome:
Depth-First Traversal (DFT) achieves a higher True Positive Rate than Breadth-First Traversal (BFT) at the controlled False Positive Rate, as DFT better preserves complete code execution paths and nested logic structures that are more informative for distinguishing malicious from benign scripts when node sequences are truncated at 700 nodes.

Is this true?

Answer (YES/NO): NO